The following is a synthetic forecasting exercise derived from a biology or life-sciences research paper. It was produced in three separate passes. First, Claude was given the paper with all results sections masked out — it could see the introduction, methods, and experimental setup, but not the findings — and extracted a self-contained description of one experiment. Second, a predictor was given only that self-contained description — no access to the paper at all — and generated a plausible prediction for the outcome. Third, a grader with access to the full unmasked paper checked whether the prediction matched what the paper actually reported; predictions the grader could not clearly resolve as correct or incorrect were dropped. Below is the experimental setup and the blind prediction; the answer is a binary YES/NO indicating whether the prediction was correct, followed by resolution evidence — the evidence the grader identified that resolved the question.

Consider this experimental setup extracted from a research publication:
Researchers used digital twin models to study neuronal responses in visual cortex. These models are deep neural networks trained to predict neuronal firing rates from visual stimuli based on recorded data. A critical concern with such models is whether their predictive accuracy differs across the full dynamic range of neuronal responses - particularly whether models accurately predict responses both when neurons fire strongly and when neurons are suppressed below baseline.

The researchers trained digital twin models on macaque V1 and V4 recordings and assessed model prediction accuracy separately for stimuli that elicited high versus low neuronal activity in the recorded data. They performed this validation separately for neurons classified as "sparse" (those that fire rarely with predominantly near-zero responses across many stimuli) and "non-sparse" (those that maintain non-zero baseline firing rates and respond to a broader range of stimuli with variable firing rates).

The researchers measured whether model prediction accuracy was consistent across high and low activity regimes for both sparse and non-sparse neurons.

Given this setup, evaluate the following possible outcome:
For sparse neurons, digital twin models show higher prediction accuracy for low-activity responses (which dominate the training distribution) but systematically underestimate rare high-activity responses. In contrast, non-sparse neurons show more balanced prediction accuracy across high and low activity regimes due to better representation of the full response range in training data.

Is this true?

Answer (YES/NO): NO